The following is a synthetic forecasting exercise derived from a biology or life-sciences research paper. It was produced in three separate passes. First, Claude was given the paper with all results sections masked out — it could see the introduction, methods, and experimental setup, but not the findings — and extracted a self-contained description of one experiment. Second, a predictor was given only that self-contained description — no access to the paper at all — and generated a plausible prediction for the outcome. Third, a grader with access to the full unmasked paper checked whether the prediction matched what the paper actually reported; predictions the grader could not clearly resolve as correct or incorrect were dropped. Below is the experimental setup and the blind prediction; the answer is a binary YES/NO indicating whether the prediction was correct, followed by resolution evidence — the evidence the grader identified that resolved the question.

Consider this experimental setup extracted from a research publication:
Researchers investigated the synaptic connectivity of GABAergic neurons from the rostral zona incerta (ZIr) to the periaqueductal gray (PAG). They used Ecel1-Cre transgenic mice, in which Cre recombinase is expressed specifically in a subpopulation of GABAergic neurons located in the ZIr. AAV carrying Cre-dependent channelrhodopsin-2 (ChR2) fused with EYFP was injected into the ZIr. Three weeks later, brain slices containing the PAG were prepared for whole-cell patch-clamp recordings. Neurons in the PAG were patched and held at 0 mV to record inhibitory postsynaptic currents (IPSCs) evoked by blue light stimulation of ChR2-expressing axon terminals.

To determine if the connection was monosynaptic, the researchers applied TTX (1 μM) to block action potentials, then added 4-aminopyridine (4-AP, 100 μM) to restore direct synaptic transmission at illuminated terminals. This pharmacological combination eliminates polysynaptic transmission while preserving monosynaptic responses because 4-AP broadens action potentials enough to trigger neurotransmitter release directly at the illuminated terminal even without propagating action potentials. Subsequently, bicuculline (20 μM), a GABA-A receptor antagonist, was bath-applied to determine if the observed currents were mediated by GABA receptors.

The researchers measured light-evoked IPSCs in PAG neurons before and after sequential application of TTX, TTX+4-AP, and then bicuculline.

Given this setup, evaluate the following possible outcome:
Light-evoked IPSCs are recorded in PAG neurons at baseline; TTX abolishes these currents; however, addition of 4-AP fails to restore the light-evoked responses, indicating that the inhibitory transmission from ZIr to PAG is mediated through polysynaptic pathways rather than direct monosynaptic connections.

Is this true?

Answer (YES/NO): NO